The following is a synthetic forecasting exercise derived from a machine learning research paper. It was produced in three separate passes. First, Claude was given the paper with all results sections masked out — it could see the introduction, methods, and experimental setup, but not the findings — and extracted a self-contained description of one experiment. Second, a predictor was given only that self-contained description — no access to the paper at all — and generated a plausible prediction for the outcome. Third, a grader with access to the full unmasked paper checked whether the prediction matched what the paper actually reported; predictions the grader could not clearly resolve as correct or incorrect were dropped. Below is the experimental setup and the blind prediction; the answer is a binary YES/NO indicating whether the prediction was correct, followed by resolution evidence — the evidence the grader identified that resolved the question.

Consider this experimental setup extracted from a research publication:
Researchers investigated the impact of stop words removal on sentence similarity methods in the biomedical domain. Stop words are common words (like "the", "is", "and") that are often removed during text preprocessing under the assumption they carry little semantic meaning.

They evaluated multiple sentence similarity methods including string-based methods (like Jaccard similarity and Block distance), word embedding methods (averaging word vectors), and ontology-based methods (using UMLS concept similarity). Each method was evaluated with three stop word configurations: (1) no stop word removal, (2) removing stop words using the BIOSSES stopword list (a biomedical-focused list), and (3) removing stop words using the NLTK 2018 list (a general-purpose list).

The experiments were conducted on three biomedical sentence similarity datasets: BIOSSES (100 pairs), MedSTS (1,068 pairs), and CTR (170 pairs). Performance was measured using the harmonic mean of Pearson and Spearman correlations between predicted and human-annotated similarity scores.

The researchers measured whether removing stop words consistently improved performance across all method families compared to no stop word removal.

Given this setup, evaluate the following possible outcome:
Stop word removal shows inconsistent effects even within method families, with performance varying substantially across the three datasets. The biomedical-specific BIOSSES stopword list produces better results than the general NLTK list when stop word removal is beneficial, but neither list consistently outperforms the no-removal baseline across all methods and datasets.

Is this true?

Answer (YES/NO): NO